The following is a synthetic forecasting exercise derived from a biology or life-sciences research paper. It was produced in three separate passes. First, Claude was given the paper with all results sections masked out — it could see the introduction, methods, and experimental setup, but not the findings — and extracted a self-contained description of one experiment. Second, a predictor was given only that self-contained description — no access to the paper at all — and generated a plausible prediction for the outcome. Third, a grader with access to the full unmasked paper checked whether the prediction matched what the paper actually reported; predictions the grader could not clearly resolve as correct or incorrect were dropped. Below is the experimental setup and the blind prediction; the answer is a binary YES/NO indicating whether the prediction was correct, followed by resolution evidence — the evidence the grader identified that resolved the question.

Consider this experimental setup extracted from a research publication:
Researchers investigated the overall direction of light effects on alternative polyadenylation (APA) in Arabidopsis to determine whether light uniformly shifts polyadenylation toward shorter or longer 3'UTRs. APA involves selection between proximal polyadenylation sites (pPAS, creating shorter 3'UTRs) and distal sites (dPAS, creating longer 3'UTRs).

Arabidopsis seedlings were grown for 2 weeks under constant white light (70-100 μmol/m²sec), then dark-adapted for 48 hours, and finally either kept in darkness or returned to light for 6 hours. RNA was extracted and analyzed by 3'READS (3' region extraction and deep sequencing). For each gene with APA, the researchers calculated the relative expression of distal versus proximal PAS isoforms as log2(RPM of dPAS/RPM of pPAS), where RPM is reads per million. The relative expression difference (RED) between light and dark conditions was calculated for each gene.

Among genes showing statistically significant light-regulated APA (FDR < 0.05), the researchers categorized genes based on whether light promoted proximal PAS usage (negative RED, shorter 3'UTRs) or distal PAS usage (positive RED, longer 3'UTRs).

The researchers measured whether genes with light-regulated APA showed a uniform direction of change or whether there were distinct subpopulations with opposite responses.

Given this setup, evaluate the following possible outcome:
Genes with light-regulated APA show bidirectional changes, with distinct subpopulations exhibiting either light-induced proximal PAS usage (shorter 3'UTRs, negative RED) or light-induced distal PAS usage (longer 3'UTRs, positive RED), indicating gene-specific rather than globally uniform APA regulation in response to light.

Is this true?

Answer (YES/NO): YES